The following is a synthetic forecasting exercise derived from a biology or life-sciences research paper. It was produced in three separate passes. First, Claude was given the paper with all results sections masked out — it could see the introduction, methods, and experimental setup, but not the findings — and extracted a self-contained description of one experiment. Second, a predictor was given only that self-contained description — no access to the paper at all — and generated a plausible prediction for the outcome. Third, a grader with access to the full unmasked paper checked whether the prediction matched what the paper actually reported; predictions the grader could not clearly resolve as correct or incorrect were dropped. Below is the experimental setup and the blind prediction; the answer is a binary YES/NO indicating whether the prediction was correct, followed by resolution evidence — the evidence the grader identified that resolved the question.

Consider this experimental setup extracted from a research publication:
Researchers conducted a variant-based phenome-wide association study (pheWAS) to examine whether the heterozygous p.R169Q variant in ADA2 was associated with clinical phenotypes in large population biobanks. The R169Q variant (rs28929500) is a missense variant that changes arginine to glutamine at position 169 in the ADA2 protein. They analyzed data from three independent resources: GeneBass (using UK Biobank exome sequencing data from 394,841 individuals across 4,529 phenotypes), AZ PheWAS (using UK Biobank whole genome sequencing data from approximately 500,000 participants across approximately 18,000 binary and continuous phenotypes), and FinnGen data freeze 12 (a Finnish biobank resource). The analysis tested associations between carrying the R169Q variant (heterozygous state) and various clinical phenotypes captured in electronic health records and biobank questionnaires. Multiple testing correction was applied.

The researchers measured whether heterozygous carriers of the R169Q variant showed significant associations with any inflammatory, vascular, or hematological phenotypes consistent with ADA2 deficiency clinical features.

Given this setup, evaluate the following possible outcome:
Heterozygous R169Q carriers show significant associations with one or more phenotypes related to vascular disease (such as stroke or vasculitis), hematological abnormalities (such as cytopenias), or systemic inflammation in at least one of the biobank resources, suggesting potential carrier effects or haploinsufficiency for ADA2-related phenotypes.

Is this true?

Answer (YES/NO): YES